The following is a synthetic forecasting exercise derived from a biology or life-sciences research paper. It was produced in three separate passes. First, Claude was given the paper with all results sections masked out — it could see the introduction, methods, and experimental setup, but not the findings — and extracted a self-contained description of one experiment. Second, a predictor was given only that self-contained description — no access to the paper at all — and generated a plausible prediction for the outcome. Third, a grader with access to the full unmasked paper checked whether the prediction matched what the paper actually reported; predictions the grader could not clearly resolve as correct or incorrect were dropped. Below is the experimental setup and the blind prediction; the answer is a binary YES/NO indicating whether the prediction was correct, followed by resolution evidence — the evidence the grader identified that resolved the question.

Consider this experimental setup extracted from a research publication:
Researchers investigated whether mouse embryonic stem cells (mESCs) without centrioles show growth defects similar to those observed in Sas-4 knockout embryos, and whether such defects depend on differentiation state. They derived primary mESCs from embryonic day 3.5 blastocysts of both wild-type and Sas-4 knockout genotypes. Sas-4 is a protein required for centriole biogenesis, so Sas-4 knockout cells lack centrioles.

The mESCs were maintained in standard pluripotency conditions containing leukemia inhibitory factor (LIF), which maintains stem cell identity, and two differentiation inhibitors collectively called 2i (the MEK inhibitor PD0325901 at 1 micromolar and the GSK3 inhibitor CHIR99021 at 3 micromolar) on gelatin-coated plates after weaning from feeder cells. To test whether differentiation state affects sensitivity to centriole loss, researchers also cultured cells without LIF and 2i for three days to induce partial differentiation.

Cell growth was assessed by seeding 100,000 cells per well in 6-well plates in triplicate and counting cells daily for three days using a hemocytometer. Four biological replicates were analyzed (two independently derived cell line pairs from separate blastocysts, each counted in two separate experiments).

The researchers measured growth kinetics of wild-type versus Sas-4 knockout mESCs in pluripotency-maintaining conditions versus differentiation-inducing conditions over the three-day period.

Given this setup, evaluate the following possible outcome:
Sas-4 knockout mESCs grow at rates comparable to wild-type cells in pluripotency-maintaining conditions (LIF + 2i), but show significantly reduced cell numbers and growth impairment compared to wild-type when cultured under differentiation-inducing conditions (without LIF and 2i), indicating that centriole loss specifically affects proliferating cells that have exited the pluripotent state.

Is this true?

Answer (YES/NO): NO